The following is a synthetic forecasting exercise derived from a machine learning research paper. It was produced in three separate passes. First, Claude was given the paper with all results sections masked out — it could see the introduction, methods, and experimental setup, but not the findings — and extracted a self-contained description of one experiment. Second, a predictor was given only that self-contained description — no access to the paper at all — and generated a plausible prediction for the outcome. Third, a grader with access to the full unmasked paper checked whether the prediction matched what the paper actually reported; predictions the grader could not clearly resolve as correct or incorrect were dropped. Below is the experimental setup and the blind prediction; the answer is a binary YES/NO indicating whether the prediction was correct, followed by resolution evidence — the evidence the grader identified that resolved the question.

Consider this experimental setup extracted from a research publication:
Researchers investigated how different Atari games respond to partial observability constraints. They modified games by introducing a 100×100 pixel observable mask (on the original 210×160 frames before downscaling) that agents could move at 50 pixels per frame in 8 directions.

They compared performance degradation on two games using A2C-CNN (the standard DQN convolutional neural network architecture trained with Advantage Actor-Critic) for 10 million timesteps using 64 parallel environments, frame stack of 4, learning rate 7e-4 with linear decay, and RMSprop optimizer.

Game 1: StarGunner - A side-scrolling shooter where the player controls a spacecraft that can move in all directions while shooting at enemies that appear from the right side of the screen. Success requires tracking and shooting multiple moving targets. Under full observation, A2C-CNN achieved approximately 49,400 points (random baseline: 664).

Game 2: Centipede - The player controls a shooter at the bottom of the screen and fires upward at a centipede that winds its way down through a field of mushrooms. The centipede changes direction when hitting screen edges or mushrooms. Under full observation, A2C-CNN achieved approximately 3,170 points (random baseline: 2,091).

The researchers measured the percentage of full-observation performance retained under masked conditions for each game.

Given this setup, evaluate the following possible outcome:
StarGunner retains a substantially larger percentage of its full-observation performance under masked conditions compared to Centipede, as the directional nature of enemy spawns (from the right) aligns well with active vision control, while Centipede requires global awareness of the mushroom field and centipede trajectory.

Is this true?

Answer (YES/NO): NO